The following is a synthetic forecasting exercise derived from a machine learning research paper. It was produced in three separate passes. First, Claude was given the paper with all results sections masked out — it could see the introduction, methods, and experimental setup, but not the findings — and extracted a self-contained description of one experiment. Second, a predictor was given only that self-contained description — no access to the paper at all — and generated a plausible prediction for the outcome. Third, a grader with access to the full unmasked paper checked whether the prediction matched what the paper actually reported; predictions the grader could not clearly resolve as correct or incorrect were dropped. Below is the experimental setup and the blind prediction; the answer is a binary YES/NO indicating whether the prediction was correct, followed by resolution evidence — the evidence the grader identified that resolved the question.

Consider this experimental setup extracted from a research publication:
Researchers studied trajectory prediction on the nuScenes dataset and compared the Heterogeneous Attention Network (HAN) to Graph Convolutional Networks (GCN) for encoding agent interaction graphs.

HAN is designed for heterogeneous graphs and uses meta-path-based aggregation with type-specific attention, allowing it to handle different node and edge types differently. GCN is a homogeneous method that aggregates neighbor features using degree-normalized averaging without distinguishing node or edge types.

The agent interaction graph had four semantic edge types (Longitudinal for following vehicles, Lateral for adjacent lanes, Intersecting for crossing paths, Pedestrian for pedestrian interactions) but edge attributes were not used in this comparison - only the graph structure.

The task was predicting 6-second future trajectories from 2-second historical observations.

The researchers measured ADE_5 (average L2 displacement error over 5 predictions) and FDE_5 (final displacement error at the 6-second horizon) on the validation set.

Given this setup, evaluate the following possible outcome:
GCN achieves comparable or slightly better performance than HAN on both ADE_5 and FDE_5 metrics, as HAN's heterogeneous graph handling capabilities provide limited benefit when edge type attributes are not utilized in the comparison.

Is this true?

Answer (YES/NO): NO